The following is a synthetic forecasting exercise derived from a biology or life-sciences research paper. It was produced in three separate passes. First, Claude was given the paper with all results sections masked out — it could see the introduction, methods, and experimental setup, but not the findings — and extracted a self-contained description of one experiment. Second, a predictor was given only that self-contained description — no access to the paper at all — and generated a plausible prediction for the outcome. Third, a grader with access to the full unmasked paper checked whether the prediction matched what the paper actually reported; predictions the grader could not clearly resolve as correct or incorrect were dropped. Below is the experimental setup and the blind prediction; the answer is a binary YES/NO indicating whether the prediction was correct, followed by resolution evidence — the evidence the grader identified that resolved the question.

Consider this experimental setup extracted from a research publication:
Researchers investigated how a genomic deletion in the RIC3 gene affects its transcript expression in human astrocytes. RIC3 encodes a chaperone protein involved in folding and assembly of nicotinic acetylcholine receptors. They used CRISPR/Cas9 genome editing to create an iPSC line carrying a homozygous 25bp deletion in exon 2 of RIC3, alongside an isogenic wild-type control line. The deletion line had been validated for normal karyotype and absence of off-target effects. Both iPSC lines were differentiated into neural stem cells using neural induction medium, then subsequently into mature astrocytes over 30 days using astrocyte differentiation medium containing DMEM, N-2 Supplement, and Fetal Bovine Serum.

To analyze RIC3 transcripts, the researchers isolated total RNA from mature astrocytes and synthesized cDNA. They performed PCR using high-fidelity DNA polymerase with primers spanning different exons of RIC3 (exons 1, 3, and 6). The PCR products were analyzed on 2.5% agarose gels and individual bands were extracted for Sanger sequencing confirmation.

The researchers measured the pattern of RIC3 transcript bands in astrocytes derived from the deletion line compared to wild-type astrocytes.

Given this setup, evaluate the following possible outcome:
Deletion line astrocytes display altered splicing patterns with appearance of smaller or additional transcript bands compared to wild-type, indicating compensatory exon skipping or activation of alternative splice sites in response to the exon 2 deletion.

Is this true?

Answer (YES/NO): YES